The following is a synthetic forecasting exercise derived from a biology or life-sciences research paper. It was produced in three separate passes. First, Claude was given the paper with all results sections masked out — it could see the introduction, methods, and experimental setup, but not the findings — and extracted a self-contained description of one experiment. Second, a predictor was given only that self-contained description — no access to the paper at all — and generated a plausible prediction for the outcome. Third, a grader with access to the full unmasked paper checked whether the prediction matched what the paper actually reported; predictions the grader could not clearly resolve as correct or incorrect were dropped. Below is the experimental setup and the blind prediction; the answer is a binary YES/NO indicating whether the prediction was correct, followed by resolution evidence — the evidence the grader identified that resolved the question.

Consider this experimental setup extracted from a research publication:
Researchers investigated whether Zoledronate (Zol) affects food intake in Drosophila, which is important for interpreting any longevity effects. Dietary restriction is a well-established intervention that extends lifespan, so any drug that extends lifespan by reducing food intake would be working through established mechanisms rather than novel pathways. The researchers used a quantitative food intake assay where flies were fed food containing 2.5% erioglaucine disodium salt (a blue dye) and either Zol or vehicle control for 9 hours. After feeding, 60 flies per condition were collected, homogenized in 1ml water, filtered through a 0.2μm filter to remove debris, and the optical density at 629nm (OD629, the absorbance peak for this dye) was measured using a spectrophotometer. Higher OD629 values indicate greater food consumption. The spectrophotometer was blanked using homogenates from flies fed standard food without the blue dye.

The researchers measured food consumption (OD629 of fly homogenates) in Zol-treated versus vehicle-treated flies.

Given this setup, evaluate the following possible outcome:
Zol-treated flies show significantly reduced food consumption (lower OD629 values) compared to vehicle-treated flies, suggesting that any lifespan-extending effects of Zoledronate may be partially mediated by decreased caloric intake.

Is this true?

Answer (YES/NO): NO